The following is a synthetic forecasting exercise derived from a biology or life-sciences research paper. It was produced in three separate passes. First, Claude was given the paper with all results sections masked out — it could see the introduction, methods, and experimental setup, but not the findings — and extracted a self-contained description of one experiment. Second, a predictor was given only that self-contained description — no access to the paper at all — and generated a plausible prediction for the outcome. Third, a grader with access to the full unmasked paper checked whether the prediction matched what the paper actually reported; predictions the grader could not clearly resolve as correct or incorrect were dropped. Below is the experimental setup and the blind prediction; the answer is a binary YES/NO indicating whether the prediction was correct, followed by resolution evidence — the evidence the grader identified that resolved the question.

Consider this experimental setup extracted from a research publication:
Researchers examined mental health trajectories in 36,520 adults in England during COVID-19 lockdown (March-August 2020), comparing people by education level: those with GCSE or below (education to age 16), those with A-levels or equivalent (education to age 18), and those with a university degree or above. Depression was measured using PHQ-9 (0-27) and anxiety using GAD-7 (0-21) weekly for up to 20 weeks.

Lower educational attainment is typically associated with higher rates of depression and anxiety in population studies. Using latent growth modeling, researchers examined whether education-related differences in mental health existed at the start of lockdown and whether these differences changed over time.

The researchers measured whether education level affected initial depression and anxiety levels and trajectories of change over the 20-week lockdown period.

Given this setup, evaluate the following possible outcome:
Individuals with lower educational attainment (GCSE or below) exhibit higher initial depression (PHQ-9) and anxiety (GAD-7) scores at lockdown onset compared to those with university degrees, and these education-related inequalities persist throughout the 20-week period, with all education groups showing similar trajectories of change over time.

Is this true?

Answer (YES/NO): NO